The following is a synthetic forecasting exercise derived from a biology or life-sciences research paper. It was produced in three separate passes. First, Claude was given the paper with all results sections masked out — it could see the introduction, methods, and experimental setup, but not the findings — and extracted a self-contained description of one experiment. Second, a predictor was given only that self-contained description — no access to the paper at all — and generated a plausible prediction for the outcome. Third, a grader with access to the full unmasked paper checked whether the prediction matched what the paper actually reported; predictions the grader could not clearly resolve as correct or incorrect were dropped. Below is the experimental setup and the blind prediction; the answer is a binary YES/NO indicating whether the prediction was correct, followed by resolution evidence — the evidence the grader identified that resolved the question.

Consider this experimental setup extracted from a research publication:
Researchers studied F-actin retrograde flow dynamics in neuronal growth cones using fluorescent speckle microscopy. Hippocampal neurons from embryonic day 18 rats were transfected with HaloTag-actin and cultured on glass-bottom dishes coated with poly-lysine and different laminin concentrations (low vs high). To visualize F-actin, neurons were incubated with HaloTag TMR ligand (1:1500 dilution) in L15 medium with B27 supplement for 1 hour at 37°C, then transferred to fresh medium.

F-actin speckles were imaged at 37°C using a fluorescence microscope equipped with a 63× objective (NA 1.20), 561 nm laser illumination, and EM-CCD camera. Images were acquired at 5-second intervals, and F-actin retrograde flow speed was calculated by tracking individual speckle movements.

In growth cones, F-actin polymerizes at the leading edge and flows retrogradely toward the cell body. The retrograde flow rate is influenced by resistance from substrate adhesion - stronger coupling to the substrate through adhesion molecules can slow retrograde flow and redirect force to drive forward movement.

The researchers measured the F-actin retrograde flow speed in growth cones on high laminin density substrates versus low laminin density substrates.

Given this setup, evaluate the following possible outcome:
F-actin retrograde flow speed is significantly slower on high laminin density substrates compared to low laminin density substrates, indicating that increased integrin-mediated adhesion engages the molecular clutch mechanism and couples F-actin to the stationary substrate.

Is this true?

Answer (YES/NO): NO